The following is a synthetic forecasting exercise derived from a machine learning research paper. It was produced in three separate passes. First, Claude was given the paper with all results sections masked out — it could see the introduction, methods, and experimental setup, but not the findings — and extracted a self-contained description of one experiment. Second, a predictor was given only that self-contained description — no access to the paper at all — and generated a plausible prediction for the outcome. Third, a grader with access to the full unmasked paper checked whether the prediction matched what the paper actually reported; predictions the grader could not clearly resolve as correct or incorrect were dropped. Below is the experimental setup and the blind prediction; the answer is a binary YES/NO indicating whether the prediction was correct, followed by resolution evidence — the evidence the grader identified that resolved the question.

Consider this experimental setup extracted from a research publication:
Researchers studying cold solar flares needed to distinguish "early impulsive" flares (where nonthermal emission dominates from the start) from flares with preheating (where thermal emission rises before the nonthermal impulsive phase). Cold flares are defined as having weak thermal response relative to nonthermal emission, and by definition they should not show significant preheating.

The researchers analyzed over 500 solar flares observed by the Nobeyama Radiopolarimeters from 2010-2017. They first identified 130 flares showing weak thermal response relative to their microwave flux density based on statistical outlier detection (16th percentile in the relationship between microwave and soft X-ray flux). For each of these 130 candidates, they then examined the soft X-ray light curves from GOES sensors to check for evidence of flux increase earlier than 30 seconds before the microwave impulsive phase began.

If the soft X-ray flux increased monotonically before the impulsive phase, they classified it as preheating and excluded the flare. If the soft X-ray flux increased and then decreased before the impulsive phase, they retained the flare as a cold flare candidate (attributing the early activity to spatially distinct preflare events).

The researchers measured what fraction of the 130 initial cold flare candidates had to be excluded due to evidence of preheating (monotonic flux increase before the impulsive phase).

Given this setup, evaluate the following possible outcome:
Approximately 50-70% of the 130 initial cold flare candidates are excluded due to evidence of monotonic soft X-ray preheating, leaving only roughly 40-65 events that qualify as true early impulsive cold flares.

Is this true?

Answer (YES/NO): NO